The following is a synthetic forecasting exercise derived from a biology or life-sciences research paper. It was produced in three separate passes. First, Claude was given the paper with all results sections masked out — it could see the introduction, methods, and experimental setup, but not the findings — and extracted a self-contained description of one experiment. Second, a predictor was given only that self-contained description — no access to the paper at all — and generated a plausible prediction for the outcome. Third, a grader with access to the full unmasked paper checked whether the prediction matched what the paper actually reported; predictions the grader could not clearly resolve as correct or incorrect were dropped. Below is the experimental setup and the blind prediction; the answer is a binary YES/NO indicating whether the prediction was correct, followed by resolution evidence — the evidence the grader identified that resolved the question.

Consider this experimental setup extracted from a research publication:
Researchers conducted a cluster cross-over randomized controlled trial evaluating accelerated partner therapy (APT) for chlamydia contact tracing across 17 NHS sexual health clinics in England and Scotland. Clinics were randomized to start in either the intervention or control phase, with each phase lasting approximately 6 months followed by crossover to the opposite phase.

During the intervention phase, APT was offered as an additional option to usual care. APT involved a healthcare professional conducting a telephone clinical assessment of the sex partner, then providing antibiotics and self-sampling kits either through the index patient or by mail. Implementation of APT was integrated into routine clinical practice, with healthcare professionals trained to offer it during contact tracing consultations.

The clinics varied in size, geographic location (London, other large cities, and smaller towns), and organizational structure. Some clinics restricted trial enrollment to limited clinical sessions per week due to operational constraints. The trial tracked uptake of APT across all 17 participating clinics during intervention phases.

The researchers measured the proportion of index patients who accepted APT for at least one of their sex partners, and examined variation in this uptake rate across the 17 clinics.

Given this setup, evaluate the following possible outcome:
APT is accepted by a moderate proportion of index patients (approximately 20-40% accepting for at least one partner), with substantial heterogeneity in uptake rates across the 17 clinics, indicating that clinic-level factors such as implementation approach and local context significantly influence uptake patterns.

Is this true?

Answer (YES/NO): NO